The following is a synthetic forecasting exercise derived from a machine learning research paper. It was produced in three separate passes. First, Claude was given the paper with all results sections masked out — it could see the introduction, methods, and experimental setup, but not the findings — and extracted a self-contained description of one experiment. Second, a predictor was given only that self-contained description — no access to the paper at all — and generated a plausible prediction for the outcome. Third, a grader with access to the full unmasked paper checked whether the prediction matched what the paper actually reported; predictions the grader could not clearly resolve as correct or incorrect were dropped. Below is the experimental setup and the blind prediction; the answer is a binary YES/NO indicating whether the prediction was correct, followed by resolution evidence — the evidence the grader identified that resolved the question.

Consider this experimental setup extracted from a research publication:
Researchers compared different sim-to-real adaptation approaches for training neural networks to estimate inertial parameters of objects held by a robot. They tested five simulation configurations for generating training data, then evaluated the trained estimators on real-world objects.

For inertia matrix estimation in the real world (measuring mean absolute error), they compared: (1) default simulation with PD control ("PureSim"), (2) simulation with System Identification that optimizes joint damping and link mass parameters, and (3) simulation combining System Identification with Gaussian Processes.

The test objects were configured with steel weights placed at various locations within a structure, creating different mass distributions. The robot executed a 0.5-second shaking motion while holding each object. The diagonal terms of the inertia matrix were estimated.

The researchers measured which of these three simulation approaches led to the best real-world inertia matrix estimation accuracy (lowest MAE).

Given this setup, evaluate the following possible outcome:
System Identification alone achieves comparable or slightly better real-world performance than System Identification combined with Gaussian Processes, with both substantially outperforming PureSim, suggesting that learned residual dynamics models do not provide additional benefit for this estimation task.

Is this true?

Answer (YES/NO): NO